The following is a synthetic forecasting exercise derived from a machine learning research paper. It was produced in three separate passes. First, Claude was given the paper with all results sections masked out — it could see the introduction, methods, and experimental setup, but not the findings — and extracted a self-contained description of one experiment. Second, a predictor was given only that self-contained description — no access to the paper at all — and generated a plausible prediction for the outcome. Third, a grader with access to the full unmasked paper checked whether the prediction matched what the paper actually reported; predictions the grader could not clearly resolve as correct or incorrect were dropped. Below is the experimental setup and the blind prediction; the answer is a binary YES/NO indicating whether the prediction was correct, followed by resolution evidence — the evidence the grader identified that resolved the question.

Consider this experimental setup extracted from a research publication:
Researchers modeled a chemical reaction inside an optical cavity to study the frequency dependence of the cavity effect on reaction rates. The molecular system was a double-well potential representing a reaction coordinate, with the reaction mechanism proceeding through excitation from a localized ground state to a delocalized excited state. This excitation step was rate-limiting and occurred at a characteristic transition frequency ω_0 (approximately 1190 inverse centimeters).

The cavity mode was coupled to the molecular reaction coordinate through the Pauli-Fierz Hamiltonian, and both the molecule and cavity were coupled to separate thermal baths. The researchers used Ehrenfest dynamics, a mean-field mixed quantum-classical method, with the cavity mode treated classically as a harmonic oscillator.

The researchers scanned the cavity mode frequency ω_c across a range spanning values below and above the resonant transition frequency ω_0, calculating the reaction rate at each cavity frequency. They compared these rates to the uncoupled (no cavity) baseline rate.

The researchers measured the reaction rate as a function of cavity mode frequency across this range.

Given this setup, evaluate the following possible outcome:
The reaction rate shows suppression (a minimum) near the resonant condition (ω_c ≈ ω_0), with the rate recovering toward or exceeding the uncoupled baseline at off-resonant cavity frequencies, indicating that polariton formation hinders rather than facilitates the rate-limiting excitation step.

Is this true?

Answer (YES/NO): NO